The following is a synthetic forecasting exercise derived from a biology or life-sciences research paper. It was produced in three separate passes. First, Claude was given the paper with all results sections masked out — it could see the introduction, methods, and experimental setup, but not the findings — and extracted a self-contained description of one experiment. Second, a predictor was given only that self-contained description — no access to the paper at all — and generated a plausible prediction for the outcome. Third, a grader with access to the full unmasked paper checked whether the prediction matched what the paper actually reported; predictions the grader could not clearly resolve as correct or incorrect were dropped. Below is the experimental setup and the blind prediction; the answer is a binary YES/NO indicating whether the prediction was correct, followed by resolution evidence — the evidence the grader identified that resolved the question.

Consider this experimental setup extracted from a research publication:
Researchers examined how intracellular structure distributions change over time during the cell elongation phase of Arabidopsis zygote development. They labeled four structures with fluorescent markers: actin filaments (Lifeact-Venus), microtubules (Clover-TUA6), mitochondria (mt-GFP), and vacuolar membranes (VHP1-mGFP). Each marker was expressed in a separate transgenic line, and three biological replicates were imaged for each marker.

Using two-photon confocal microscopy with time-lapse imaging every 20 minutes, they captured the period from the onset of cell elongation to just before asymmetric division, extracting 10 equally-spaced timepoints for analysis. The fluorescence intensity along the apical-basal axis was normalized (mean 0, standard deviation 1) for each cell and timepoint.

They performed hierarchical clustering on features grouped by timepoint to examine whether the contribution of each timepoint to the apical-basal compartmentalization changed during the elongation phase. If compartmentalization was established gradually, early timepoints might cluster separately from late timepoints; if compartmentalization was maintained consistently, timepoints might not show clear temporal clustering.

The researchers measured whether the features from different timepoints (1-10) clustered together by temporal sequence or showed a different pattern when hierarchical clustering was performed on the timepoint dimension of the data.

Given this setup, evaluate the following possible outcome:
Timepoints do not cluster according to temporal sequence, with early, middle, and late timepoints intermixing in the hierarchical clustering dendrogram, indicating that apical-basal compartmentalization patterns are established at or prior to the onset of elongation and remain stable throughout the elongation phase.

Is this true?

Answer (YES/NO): YES